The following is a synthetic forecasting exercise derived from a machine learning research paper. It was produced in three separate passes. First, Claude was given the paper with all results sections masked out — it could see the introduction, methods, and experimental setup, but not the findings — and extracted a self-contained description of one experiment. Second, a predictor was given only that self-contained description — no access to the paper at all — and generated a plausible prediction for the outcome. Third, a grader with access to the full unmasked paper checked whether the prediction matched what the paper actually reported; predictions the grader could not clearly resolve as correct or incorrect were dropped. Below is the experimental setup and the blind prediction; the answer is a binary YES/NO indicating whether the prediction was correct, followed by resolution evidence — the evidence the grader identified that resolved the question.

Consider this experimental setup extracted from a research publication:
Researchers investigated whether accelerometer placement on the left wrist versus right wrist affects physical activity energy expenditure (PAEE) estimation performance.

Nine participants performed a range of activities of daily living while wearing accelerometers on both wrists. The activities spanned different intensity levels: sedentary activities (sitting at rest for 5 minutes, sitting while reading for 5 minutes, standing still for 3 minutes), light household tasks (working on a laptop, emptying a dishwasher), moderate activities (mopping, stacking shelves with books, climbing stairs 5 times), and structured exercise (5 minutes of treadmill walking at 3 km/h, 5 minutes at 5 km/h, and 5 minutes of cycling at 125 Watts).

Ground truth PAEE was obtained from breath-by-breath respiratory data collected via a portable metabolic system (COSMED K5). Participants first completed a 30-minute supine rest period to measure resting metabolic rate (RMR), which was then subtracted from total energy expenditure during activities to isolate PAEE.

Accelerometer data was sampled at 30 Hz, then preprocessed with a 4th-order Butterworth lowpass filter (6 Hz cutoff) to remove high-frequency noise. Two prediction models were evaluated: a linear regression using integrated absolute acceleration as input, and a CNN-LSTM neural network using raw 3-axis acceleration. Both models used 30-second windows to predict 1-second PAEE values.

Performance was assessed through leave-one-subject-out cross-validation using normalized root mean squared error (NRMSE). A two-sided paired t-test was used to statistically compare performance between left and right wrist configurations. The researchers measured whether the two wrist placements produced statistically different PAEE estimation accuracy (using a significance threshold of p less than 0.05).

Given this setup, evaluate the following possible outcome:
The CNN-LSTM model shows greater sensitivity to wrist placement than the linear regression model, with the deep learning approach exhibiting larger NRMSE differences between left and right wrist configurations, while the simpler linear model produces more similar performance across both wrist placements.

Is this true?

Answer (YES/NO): NO